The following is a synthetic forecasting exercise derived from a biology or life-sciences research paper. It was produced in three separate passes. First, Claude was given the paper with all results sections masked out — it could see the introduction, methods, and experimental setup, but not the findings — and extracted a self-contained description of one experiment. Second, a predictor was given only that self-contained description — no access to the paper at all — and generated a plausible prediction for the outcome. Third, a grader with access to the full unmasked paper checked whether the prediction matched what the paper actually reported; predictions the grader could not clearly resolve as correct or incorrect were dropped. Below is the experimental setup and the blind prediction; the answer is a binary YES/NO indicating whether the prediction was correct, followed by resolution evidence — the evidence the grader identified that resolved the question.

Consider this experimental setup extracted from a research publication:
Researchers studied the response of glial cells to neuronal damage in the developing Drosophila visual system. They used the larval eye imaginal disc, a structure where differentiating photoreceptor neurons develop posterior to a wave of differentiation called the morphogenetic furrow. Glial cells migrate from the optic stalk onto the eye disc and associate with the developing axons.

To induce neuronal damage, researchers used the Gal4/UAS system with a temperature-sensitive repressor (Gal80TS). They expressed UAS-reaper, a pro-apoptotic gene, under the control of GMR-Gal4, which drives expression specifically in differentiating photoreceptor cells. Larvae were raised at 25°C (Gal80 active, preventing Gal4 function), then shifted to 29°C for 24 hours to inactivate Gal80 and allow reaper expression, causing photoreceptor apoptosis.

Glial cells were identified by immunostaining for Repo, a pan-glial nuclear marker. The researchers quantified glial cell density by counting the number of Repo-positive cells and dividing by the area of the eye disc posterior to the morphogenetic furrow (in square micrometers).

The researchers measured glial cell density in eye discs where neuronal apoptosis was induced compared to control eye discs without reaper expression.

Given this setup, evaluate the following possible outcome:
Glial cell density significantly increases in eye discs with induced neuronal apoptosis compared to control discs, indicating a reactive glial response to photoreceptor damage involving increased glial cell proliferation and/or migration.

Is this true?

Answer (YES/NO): YES